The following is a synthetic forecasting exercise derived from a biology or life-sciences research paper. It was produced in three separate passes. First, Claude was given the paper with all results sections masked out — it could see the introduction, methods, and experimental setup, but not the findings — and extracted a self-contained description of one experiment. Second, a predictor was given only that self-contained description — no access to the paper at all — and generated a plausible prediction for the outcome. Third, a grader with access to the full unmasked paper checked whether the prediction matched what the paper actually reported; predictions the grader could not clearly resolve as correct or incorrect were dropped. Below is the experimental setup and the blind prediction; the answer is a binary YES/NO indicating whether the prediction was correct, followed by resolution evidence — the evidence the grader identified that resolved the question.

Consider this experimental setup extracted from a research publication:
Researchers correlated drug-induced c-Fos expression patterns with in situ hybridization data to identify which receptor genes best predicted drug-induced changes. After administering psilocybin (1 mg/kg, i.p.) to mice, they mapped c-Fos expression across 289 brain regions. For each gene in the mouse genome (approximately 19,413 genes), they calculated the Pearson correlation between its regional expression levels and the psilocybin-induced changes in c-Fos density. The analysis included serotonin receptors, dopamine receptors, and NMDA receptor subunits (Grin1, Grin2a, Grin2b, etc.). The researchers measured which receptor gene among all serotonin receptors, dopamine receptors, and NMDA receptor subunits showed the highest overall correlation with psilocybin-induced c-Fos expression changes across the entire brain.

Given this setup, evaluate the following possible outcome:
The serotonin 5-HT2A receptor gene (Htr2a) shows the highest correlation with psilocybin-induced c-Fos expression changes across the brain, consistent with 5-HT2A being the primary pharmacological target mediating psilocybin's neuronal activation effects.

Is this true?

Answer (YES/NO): NO